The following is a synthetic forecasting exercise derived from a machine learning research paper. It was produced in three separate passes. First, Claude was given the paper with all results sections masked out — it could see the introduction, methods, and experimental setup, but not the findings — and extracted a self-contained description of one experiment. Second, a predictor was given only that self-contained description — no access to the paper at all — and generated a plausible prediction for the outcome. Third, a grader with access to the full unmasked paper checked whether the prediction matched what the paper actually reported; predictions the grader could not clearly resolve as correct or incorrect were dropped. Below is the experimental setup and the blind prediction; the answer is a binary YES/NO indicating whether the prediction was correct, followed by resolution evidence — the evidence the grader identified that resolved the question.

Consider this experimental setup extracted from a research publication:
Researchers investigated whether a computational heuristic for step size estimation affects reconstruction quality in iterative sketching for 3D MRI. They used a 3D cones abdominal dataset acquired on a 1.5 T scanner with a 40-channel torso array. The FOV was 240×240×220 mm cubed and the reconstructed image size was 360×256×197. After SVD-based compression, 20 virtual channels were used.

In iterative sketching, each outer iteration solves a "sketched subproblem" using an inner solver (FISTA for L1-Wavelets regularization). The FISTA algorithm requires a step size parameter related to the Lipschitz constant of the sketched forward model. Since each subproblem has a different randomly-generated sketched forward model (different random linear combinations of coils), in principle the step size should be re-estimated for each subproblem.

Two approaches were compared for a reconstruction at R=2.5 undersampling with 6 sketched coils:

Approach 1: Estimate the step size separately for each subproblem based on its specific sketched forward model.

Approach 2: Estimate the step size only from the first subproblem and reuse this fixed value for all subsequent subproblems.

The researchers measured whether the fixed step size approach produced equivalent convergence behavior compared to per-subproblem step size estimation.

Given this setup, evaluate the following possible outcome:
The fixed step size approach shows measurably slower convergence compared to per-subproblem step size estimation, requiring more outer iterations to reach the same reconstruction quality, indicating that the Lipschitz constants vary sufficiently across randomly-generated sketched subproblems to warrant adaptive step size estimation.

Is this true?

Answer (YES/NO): NO